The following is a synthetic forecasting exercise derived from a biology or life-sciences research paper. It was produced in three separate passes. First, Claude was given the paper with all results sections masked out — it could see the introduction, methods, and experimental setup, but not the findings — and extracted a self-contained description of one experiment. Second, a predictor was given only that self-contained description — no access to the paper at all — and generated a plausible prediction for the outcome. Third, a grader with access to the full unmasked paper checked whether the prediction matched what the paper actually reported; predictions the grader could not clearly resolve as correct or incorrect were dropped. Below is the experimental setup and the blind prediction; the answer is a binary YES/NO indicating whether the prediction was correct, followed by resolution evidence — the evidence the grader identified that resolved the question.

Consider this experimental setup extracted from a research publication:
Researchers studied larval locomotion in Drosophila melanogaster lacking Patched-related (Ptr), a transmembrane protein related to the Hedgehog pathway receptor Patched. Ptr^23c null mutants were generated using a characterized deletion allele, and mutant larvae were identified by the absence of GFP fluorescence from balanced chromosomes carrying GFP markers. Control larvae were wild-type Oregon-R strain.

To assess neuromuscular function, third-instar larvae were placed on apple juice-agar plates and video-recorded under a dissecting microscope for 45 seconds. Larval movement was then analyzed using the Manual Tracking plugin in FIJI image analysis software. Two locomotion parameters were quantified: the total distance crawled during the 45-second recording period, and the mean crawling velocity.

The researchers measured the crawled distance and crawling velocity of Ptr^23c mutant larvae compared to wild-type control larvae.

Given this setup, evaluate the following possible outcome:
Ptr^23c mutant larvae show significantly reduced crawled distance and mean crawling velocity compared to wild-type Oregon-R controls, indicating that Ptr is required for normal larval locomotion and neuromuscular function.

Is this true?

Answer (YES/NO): YES